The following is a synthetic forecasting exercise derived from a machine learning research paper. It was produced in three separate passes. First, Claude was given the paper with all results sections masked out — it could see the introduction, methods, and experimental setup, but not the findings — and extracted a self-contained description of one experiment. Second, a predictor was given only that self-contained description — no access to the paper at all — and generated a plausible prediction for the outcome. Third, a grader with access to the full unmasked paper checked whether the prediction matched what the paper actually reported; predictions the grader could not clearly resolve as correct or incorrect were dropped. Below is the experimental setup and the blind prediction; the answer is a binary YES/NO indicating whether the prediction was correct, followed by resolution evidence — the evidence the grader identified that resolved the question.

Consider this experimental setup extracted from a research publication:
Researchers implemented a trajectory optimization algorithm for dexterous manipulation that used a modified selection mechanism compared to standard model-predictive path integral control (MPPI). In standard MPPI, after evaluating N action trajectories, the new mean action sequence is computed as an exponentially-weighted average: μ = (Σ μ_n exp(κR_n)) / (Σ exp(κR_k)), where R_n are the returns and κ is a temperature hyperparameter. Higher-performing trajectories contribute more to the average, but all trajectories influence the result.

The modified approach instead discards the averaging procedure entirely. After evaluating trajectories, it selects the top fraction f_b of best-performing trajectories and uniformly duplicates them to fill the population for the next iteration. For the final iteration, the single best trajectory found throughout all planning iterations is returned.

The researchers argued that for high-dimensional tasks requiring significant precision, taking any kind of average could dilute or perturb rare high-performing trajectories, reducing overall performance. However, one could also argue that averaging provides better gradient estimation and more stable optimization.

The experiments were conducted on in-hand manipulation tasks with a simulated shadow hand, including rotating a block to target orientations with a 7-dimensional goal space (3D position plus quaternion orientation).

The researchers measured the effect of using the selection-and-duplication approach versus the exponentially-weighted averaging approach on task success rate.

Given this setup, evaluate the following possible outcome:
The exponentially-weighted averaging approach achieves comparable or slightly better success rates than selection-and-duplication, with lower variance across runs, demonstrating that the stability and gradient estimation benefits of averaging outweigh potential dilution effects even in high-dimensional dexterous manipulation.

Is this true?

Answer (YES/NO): NO